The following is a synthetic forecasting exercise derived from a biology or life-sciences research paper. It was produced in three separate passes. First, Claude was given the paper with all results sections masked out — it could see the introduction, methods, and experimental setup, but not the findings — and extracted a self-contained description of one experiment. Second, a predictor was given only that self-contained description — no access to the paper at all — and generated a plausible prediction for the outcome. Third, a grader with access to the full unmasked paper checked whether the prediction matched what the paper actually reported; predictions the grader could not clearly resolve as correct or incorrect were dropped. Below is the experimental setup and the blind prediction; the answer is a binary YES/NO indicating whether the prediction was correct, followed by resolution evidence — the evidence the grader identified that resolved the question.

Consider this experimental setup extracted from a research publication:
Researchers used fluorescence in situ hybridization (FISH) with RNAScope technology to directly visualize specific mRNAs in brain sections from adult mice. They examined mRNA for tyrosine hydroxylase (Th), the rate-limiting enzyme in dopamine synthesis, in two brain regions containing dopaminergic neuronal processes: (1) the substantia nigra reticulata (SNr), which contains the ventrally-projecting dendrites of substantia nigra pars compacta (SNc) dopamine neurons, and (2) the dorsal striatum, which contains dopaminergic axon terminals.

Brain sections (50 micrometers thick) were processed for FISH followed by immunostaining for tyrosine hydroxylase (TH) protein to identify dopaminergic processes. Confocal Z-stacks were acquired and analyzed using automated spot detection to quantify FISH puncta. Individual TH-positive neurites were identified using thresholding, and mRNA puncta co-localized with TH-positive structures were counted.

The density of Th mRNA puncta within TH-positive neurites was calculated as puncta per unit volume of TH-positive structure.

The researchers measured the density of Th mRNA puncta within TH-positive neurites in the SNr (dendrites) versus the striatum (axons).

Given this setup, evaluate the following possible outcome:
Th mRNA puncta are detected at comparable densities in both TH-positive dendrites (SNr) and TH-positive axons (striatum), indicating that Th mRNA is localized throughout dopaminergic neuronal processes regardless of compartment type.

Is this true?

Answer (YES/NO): NO